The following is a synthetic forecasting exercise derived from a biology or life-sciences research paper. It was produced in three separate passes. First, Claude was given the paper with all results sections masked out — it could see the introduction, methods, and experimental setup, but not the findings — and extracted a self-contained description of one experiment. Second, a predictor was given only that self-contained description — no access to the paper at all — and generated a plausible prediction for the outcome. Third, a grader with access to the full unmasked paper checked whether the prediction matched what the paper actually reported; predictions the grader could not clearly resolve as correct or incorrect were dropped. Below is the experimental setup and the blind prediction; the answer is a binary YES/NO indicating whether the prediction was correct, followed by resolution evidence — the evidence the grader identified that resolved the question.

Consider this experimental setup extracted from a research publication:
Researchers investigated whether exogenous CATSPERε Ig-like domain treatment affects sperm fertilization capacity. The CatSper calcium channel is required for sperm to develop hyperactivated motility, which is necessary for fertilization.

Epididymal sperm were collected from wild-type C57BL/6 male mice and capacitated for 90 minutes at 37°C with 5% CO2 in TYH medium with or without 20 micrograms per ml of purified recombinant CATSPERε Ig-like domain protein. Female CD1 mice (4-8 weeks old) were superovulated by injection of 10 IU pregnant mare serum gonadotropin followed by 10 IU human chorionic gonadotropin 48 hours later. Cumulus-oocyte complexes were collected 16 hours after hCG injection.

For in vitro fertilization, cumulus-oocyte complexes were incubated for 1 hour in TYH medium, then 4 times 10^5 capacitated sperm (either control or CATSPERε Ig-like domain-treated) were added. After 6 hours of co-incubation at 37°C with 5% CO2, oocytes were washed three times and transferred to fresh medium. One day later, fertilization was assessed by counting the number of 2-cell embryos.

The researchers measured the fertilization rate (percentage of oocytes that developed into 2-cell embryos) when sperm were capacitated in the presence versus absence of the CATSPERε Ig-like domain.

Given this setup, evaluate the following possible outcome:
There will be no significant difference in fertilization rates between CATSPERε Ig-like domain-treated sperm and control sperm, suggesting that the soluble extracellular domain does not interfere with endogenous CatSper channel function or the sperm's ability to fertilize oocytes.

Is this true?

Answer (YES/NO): NO